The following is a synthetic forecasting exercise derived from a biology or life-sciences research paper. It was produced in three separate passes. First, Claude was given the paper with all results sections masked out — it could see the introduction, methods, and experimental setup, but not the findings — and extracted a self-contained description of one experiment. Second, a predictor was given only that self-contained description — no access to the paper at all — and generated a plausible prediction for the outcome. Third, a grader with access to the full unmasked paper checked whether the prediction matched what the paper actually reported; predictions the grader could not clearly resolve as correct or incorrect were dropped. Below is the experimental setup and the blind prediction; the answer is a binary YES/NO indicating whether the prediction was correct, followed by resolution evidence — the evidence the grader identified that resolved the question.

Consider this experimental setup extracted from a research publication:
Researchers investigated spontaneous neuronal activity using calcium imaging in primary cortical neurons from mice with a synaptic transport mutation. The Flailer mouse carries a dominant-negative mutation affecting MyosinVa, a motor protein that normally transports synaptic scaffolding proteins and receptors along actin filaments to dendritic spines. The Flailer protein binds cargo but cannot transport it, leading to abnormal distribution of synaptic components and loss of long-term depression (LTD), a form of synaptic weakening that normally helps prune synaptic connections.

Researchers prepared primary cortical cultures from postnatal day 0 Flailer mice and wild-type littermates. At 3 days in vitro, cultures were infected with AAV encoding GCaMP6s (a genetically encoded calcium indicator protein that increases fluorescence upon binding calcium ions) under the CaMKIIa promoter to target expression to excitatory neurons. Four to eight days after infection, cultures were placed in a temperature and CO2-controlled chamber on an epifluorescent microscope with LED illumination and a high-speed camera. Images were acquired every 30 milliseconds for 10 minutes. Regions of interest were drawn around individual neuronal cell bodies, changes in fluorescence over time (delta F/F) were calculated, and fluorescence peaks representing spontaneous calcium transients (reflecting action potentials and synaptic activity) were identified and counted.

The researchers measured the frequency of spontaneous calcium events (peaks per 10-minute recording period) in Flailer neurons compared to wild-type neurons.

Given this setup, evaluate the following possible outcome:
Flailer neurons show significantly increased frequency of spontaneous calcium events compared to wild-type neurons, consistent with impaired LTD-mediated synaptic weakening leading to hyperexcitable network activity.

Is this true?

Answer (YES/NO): YES